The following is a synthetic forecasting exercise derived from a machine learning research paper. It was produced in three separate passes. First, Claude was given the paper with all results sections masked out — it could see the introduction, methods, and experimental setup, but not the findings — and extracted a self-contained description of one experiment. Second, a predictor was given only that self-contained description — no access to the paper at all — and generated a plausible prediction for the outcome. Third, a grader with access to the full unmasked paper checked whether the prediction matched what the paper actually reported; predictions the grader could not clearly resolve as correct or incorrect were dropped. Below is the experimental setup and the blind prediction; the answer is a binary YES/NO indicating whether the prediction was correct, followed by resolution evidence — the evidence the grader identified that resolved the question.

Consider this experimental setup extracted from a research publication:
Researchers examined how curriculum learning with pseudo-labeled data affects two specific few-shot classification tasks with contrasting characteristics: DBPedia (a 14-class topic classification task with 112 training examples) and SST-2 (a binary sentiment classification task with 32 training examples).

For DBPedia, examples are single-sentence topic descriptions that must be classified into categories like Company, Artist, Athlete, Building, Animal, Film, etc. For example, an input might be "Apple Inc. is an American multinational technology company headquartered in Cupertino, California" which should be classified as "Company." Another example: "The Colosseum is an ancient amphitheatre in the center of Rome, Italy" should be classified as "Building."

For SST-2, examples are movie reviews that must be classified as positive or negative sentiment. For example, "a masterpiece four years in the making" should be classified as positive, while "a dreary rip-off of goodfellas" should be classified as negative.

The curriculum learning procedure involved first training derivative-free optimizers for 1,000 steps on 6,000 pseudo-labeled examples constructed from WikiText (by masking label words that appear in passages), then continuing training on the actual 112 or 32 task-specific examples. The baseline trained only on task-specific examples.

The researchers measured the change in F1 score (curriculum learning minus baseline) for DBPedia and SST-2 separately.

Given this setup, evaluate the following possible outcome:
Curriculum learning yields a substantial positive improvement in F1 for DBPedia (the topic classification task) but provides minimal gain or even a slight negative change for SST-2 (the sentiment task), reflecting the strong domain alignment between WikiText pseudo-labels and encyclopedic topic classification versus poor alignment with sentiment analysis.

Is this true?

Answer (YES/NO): NO